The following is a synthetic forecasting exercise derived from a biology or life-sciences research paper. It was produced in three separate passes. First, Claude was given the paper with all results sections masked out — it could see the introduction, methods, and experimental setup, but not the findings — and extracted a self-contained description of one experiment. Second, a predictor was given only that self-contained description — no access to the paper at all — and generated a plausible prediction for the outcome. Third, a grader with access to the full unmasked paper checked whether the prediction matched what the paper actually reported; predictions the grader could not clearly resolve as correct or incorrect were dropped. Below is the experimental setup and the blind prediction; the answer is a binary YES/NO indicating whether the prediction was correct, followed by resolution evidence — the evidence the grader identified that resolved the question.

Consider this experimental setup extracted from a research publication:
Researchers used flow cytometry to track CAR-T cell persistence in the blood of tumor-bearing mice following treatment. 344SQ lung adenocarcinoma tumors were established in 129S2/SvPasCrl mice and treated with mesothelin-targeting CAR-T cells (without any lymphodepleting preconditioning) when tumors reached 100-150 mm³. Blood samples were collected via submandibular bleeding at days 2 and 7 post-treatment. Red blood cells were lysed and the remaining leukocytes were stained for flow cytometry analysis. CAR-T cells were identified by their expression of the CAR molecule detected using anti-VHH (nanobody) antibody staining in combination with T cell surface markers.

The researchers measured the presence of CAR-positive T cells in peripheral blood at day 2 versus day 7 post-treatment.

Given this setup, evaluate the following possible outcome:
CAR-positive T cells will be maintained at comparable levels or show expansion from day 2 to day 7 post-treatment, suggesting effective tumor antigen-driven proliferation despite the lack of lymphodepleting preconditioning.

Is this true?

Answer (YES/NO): NO